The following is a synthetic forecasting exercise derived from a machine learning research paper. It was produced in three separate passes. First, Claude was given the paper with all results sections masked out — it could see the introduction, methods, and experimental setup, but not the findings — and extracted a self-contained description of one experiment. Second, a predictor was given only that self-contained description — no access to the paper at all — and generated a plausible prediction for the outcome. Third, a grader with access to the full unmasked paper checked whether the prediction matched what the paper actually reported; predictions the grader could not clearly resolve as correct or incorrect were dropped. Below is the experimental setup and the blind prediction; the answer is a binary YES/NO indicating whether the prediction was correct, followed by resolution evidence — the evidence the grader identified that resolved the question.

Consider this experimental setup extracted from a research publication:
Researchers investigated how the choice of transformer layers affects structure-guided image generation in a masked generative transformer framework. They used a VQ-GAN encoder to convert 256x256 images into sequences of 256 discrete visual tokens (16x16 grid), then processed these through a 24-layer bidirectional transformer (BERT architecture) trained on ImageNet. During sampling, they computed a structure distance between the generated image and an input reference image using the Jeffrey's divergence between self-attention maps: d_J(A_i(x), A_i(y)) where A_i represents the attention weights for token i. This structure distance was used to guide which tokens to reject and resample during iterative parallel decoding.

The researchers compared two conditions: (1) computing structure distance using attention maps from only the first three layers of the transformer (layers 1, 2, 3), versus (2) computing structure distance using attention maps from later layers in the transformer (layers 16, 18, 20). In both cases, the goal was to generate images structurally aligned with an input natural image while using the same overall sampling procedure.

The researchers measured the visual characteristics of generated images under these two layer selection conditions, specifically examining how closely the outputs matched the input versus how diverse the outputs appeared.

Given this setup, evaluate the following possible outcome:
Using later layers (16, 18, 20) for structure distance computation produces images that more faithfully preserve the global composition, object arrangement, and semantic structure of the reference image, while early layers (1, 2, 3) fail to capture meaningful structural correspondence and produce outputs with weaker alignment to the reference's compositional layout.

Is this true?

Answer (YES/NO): NO